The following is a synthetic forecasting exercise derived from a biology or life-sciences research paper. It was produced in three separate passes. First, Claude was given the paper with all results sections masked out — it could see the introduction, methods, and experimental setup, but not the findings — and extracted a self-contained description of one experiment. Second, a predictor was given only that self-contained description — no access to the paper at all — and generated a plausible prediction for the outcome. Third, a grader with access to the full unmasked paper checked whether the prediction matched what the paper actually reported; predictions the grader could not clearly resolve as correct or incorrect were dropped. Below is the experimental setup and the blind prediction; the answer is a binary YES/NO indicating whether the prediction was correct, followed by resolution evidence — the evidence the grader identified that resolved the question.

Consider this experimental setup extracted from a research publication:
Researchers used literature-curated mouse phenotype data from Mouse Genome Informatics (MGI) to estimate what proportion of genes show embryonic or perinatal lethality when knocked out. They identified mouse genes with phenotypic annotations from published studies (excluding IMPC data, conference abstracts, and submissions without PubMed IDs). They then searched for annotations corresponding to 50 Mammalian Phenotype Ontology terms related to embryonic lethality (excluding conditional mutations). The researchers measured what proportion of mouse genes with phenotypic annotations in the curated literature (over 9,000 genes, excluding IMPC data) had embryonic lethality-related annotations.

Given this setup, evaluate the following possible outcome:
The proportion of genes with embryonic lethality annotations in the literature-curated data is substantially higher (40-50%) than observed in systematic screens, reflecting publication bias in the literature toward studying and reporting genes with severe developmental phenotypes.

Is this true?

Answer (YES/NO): NO